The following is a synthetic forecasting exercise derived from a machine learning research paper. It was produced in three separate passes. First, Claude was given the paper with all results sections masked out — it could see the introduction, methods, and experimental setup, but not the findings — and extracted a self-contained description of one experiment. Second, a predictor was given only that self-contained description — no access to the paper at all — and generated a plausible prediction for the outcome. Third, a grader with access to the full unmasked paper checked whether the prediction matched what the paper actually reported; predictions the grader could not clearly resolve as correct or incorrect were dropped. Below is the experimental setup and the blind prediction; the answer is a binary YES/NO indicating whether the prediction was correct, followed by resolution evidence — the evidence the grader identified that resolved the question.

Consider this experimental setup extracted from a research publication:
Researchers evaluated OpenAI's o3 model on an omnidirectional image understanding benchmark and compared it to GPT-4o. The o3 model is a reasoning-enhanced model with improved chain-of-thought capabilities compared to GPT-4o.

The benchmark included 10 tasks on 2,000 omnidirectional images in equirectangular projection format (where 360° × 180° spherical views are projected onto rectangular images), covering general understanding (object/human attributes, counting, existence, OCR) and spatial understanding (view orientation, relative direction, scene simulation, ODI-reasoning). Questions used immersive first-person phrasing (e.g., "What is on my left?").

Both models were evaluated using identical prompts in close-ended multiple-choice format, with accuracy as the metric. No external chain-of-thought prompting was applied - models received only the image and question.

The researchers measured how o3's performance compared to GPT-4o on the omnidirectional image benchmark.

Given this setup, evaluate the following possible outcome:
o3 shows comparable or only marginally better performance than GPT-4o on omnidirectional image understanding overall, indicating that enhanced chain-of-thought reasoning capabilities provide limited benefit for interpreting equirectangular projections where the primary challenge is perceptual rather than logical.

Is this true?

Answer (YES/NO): NO